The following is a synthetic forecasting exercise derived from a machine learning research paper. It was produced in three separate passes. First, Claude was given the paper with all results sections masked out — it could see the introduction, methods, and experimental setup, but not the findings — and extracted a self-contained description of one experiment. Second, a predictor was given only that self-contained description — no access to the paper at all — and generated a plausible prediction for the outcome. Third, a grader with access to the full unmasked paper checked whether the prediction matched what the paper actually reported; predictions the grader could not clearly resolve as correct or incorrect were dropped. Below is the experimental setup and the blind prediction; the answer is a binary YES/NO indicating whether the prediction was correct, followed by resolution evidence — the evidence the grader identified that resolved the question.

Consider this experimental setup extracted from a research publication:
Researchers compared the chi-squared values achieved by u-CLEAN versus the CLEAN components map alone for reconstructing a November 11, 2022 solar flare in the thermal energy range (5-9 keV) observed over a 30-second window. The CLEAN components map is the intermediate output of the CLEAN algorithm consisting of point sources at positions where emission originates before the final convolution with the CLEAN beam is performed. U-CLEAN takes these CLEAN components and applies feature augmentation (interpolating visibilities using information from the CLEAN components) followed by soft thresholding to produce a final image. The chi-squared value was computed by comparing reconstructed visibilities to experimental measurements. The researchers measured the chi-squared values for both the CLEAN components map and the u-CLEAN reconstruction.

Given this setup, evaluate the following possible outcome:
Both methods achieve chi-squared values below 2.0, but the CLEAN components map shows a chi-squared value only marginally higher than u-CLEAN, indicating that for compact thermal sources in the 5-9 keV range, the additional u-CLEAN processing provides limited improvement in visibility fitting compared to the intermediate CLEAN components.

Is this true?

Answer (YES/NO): NO